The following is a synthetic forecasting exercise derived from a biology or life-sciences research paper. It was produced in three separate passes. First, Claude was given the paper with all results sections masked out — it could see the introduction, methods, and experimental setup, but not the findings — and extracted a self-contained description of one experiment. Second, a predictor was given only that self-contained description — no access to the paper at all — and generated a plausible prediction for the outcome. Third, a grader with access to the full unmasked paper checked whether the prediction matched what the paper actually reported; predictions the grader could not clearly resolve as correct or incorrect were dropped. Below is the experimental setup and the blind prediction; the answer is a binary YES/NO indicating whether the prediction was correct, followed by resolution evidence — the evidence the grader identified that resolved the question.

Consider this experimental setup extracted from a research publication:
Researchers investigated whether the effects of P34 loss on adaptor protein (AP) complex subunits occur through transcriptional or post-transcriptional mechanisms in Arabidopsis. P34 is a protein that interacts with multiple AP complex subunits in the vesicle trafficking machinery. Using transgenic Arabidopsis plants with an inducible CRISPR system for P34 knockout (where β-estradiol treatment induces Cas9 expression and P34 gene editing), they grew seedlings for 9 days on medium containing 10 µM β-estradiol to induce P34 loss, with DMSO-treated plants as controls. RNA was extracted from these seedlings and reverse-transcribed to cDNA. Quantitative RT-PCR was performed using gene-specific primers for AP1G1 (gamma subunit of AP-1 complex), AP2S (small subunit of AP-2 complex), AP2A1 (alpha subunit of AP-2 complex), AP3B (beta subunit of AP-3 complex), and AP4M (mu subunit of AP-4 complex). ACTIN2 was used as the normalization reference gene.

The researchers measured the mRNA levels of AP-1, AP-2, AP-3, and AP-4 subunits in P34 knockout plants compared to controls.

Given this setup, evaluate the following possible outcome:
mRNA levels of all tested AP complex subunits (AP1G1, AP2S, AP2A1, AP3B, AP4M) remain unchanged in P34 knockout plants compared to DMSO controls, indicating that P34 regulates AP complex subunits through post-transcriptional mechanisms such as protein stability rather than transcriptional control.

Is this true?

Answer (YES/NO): YES